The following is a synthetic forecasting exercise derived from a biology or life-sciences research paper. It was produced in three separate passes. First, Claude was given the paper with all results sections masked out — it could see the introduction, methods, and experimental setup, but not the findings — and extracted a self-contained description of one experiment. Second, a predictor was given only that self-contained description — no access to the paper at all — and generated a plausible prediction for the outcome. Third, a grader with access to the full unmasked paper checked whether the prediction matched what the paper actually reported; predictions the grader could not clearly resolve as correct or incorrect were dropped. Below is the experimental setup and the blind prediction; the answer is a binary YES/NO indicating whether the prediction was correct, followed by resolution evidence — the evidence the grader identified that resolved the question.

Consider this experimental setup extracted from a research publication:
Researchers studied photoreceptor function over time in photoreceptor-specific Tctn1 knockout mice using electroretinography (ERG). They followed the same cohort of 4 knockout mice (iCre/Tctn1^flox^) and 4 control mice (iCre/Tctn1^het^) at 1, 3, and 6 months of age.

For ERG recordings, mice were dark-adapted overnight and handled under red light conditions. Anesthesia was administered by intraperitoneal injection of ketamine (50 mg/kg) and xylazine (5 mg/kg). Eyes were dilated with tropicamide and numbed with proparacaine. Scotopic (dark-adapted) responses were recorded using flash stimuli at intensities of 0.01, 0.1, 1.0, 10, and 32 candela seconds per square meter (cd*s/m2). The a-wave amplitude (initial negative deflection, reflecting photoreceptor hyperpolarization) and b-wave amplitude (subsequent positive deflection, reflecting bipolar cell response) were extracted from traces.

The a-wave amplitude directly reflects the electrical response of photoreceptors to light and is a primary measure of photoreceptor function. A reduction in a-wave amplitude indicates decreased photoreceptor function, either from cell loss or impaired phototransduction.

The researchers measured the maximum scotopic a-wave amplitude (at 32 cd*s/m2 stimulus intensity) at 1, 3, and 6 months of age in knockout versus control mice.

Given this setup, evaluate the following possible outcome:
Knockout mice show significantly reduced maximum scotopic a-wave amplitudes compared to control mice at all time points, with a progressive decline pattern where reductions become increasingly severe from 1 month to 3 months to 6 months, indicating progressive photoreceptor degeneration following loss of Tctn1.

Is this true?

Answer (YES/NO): NO